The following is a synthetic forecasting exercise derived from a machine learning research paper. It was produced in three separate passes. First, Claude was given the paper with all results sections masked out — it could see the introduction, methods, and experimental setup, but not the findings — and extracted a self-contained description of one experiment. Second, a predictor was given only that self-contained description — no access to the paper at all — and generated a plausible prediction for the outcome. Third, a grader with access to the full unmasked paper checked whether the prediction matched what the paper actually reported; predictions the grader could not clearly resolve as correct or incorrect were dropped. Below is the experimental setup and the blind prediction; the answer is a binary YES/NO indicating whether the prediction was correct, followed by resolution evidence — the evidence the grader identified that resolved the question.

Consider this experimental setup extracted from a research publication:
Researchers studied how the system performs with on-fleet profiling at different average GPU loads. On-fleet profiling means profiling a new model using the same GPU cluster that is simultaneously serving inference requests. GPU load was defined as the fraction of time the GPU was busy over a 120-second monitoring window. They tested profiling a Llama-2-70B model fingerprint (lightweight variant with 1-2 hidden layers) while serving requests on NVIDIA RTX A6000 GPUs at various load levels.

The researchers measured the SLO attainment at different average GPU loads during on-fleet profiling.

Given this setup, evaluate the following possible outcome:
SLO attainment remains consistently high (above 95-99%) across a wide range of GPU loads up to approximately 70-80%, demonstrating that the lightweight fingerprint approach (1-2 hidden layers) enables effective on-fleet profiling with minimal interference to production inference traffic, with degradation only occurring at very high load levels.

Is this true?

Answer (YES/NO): NO